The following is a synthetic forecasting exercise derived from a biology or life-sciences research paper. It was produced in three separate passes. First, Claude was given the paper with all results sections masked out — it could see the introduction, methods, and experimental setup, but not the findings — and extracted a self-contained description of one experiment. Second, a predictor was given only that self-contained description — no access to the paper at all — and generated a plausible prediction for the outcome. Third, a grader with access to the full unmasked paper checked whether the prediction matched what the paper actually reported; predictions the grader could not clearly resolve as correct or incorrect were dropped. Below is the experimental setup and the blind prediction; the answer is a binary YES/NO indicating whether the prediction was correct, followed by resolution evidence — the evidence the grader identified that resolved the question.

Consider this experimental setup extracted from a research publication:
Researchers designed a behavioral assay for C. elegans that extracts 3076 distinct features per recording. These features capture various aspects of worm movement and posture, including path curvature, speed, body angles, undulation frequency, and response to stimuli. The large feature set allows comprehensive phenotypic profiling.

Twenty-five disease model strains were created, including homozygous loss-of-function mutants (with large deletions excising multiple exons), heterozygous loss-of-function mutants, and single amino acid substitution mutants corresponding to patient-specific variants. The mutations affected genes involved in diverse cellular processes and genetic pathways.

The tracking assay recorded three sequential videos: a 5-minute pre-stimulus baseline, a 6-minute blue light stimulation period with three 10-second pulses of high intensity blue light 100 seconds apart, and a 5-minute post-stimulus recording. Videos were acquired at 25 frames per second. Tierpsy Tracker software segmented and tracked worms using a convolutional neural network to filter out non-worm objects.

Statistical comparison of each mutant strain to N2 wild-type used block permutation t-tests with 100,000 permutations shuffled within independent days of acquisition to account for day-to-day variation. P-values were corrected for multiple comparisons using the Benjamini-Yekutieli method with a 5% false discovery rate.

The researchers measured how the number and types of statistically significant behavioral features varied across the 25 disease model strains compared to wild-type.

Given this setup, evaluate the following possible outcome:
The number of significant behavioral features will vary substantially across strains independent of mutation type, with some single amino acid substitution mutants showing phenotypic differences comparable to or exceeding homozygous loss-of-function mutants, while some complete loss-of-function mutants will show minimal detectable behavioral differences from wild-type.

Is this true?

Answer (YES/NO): YES